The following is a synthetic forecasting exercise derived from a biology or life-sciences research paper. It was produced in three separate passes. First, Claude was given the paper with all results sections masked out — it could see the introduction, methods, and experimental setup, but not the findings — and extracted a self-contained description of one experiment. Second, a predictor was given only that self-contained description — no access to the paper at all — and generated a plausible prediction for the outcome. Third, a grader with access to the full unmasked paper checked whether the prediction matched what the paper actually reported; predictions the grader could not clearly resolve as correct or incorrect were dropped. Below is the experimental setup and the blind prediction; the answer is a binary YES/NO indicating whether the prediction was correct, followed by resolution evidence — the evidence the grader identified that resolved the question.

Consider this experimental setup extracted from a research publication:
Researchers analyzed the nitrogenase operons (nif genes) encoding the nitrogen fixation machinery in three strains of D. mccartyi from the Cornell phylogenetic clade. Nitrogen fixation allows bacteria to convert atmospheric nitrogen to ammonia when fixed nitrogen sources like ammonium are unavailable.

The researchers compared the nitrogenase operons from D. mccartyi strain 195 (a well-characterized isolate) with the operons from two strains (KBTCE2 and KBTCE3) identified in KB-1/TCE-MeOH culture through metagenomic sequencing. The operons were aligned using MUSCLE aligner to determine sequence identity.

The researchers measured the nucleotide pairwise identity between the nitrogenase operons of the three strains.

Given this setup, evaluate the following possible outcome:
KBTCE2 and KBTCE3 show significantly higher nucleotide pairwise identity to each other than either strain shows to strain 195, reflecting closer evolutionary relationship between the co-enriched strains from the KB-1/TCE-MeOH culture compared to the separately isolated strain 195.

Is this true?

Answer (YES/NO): YES